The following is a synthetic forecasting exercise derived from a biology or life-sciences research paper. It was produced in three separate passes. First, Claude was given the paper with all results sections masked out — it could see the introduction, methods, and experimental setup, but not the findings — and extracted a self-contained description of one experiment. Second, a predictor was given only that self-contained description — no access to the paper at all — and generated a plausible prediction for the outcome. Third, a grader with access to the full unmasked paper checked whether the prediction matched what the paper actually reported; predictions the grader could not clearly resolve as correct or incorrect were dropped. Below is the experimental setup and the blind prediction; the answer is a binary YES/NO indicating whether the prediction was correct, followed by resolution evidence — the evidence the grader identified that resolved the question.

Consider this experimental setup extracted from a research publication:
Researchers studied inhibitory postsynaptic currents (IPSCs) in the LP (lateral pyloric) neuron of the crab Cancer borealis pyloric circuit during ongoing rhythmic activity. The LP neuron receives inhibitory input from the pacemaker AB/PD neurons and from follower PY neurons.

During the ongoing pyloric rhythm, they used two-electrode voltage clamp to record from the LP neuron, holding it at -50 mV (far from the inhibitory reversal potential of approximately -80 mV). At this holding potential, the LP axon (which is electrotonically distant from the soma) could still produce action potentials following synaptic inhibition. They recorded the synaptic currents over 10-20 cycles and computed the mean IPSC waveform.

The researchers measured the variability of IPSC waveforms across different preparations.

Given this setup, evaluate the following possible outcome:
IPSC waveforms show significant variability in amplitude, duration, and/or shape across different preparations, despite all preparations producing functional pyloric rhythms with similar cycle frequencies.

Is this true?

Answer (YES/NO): YES